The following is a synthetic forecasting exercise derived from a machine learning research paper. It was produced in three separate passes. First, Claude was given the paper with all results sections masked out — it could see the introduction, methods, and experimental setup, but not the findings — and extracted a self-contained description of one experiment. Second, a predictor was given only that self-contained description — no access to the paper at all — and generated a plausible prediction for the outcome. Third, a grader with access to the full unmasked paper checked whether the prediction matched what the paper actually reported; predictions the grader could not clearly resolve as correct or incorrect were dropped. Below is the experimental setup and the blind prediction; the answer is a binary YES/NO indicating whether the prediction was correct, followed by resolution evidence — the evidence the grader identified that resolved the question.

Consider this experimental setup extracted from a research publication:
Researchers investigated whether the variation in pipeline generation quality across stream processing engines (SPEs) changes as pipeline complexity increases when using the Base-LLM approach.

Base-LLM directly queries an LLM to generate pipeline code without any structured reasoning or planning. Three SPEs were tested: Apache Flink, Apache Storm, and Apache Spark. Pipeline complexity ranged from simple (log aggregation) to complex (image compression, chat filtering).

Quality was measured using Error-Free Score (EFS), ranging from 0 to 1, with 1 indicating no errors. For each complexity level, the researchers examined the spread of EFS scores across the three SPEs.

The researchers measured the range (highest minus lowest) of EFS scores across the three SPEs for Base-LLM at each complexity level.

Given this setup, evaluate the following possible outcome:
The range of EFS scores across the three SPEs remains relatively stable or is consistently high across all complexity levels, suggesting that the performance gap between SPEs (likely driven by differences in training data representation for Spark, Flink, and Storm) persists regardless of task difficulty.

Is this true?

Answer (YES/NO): NO